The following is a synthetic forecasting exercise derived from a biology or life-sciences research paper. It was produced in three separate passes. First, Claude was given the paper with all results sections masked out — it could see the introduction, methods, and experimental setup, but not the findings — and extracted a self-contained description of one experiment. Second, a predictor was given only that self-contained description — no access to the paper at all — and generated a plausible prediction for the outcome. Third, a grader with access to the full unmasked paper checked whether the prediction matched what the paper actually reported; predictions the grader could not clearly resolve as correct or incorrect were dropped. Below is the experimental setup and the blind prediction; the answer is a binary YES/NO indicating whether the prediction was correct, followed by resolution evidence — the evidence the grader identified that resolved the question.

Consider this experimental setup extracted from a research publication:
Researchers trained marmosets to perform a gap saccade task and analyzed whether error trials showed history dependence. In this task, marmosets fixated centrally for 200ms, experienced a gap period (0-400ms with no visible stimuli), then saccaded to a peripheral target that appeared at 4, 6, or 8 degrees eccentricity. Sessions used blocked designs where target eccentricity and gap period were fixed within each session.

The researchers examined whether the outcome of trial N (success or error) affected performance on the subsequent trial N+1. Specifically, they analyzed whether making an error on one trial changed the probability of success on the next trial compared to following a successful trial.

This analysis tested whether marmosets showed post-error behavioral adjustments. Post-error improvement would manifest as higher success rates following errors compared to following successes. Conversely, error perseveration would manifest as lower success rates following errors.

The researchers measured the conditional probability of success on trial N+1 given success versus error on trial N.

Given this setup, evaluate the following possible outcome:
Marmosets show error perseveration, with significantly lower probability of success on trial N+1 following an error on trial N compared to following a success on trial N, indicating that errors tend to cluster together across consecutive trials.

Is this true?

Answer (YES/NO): YES